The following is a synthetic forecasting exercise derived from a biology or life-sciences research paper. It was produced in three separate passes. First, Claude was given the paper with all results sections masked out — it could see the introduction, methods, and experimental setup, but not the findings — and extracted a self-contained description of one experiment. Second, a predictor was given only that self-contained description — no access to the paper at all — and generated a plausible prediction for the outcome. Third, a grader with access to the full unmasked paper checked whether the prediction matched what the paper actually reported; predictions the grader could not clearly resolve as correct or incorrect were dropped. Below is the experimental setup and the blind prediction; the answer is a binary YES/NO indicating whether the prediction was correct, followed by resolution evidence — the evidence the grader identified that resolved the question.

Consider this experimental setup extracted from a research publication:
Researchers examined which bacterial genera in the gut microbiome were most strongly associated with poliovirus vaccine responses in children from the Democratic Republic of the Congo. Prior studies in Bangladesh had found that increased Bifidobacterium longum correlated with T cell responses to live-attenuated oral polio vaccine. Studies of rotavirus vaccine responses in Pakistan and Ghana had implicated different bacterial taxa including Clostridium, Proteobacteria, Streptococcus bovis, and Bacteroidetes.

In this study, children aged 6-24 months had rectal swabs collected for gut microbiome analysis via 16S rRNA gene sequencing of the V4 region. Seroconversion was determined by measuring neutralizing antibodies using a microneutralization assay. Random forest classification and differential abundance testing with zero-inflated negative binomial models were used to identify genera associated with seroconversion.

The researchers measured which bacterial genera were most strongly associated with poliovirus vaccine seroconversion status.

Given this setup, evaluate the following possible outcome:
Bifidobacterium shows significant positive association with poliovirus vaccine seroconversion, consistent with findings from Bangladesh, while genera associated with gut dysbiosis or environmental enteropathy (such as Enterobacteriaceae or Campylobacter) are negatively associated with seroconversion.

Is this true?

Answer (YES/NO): NO